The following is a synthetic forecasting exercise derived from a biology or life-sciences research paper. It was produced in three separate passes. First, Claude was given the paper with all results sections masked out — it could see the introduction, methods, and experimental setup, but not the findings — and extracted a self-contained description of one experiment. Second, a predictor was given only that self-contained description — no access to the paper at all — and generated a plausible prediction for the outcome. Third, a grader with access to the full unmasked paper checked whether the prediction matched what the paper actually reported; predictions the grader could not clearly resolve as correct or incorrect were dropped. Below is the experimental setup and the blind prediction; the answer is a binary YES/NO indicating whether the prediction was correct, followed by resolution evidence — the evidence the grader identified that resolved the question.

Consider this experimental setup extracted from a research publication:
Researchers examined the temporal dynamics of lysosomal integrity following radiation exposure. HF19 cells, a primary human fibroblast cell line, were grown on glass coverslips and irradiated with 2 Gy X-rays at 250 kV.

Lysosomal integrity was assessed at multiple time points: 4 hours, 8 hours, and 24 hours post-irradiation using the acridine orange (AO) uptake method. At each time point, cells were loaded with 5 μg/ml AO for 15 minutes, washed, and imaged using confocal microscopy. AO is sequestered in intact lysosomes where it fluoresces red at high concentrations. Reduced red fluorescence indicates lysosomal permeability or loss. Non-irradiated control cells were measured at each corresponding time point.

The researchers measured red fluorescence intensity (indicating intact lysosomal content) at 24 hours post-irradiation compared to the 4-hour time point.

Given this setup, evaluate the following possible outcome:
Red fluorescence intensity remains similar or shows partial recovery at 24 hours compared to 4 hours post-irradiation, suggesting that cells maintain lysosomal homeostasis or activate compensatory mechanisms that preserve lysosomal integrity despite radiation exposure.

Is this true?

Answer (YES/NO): NO